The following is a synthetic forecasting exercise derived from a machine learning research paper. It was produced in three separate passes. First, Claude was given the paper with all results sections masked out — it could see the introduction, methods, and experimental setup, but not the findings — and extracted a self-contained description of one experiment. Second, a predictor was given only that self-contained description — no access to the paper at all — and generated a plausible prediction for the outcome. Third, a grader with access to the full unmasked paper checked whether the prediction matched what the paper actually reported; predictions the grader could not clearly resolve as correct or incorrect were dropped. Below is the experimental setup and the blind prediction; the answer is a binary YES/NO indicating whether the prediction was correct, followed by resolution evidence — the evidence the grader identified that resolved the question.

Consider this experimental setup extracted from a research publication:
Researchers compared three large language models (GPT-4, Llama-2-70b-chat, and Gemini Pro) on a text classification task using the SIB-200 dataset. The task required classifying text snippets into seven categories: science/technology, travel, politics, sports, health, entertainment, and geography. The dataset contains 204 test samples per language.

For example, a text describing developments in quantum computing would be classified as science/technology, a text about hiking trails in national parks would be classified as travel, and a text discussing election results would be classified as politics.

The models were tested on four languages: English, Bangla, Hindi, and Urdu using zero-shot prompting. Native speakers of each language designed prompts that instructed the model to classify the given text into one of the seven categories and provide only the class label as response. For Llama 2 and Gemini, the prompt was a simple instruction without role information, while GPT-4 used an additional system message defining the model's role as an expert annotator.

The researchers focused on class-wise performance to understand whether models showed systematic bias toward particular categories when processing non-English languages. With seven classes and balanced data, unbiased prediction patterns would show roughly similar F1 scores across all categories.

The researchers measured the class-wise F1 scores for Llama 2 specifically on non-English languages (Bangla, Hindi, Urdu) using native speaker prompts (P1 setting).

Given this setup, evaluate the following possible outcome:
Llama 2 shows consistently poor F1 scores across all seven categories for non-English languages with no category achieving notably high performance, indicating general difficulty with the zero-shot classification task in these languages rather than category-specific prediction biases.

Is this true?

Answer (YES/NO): NO